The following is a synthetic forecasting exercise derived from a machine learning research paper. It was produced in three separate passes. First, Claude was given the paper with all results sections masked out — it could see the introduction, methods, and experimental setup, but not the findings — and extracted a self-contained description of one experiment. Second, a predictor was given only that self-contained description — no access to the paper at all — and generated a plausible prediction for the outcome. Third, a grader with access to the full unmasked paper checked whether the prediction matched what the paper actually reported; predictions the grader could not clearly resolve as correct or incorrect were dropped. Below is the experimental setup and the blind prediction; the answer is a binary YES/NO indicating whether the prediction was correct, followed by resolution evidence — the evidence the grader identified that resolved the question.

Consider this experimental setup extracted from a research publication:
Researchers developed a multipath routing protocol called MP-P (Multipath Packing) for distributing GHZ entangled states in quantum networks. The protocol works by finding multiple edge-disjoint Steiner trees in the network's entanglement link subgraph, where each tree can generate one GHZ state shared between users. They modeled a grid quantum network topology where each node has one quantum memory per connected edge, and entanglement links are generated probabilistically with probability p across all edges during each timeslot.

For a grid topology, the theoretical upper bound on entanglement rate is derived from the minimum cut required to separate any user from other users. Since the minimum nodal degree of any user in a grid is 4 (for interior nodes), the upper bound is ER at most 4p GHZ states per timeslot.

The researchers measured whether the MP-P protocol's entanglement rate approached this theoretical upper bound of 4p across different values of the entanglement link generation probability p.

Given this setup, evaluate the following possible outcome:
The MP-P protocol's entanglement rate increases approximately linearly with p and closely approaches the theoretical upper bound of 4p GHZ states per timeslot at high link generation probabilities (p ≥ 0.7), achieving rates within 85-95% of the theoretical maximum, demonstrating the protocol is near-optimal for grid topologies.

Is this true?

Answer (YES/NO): NO